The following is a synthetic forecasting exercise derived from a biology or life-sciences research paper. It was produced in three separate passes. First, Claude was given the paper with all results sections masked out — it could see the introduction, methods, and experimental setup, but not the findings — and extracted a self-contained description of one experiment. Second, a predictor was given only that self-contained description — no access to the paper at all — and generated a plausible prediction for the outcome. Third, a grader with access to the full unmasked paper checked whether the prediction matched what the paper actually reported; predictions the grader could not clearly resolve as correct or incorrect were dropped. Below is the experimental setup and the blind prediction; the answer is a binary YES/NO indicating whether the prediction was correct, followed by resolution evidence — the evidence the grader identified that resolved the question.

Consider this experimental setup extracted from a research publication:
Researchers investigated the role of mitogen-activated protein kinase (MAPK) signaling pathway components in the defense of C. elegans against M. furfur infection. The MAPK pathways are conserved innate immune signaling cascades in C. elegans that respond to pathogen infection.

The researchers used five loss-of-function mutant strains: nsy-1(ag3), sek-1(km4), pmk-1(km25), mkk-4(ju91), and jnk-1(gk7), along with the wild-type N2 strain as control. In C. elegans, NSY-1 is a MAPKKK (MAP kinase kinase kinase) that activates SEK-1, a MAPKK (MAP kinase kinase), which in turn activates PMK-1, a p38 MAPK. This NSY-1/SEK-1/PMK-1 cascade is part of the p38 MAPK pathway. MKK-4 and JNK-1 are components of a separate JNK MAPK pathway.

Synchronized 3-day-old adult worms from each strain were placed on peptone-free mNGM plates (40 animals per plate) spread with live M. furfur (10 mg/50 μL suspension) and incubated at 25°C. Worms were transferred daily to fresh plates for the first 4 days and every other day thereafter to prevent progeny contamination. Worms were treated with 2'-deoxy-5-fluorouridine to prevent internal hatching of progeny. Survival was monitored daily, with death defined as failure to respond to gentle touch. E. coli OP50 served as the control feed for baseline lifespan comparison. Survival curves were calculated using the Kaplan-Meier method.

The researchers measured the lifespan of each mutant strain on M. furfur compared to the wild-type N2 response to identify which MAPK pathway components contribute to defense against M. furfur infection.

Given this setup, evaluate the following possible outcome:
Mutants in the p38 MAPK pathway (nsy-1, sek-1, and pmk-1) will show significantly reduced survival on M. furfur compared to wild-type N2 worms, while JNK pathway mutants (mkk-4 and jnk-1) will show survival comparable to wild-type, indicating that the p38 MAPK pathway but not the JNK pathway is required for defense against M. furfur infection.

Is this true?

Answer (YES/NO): NO